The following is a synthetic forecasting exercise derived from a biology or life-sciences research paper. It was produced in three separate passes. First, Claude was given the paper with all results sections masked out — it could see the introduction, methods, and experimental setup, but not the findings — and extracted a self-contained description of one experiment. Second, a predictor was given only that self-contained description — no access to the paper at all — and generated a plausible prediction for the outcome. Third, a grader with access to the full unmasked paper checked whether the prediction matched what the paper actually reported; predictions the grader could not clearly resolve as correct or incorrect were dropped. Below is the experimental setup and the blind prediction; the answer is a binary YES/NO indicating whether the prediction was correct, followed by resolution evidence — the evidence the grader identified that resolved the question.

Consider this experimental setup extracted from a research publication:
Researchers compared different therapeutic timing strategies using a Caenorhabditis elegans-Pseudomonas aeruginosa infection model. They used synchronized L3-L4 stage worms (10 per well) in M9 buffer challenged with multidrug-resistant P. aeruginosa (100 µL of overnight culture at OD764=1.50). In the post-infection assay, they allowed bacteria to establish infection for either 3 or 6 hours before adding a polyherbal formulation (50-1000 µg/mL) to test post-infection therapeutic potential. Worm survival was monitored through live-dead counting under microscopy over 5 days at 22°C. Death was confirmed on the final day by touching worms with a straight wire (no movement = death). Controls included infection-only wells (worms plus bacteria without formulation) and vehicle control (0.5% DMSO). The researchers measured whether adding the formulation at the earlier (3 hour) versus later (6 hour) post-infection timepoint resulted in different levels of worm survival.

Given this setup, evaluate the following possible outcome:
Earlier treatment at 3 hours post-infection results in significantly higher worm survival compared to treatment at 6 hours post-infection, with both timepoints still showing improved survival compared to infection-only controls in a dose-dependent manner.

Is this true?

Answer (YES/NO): NO